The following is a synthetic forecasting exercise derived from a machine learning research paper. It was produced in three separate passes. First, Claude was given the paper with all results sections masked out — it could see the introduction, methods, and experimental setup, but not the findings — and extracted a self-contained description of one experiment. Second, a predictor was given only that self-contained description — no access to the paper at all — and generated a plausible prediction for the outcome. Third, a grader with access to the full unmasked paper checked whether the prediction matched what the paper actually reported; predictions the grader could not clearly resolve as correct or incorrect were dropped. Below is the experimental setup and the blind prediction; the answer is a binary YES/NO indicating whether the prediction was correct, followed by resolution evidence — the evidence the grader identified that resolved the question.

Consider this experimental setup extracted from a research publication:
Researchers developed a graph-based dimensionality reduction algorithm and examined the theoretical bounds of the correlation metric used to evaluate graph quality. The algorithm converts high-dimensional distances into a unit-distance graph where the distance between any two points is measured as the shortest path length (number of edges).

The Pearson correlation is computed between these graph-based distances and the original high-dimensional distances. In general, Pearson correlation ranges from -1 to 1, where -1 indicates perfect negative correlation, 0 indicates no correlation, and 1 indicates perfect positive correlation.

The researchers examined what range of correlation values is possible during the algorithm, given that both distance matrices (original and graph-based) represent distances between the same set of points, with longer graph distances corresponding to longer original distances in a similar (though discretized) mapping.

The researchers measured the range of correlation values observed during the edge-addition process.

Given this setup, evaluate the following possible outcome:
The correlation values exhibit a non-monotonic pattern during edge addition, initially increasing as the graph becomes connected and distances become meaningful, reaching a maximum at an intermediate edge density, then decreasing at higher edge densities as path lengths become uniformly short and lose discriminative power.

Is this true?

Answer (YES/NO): YES